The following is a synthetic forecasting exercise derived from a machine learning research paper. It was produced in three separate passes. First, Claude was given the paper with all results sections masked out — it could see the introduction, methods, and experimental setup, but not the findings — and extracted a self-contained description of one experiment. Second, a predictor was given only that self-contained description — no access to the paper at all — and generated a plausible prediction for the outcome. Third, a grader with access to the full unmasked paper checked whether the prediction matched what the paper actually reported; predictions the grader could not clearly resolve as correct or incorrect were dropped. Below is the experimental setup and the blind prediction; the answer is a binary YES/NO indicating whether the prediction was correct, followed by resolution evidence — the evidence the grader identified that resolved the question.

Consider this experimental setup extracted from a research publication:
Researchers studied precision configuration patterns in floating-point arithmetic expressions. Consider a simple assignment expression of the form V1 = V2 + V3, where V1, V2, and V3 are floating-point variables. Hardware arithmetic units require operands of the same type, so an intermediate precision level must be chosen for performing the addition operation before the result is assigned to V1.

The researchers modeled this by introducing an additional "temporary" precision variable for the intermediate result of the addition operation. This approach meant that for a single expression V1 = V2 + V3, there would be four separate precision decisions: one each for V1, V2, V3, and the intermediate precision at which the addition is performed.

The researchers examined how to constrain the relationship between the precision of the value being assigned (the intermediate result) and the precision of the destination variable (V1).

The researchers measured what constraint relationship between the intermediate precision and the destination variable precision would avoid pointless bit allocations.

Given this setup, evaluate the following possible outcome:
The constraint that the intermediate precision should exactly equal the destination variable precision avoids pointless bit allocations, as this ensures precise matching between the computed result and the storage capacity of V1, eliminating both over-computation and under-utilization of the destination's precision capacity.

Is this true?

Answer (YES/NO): NO